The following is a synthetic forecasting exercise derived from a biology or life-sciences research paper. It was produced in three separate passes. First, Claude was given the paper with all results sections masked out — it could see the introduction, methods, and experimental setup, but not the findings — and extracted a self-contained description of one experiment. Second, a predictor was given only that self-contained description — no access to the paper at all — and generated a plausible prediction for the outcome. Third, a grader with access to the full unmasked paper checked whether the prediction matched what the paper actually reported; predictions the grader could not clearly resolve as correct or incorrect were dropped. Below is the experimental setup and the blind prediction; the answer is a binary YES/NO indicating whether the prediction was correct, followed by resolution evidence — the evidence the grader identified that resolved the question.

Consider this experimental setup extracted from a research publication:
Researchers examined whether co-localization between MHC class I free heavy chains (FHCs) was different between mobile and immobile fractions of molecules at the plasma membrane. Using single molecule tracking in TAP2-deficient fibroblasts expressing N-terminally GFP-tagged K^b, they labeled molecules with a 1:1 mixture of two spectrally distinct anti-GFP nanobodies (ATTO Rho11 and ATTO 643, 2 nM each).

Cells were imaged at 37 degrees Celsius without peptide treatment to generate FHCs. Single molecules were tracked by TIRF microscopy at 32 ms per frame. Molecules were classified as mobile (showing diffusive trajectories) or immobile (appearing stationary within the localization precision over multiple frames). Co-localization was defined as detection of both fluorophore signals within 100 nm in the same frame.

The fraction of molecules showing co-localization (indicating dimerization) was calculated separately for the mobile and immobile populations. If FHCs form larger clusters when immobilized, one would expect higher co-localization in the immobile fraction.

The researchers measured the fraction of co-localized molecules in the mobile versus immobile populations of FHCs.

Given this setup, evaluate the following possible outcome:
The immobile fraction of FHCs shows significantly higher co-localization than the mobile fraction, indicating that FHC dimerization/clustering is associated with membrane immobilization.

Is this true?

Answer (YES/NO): YES